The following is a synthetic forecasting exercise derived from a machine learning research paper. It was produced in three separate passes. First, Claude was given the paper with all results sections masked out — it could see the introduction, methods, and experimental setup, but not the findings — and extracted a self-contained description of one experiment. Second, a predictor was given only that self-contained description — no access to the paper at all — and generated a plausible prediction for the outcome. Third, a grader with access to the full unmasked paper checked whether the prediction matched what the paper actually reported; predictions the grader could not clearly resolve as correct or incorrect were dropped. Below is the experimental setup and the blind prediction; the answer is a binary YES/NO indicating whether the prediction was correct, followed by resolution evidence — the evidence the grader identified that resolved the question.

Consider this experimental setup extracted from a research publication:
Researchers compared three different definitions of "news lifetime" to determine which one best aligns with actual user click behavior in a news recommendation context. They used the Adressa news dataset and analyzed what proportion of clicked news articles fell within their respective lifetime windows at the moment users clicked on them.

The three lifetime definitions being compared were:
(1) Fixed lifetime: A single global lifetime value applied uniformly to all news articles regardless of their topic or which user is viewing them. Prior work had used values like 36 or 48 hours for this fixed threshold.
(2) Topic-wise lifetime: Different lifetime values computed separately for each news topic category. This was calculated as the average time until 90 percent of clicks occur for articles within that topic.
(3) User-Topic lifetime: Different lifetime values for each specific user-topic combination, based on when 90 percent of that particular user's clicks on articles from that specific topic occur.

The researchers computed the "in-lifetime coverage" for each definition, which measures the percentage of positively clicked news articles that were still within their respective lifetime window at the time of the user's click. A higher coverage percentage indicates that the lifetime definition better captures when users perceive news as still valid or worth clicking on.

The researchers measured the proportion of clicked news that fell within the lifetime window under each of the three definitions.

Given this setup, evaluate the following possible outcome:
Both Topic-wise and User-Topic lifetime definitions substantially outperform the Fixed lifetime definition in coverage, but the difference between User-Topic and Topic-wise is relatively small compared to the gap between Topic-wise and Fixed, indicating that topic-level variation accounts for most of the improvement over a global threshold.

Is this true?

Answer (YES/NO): NO